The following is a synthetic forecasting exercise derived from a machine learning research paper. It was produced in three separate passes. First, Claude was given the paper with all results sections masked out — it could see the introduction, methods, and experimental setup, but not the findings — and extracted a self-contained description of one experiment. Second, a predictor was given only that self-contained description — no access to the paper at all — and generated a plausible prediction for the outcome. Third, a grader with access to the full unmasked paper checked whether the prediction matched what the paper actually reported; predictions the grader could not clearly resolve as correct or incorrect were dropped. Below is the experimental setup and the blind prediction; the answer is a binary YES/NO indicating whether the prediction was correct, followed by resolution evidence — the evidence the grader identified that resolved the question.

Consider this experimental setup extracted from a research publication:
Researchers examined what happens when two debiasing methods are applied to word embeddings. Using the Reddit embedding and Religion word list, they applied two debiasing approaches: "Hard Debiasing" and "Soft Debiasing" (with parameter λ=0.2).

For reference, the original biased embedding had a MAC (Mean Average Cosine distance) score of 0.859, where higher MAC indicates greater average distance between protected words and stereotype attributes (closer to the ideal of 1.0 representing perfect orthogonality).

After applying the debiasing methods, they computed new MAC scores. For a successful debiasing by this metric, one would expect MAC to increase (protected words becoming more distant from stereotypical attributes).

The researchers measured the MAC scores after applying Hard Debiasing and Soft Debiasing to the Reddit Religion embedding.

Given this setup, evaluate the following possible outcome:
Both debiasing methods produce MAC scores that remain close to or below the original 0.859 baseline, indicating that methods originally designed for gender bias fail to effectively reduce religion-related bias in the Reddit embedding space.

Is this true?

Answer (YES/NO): NO